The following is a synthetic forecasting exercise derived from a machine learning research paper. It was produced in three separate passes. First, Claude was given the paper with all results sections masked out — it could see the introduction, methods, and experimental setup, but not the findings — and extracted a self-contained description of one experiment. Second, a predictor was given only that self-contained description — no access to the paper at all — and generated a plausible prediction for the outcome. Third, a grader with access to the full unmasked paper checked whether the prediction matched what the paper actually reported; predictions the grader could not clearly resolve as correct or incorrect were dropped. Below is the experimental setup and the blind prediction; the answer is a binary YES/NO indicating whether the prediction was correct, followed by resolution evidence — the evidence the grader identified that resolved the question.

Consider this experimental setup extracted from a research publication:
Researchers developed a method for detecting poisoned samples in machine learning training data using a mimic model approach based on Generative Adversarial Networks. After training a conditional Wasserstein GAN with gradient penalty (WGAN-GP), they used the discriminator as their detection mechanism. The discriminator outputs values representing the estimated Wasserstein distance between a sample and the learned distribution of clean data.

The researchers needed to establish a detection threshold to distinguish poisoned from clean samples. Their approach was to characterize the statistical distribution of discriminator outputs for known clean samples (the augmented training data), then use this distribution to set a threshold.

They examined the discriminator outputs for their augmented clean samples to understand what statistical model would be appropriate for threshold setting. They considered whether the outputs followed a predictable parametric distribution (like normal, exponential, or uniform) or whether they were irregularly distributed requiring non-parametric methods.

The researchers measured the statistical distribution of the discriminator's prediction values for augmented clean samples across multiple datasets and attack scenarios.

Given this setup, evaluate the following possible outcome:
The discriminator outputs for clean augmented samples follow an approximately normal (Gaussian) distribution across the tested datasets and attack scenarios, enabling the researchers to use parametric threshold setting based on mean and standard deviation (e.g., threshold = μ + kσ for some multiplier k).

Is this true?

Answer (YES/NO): YES